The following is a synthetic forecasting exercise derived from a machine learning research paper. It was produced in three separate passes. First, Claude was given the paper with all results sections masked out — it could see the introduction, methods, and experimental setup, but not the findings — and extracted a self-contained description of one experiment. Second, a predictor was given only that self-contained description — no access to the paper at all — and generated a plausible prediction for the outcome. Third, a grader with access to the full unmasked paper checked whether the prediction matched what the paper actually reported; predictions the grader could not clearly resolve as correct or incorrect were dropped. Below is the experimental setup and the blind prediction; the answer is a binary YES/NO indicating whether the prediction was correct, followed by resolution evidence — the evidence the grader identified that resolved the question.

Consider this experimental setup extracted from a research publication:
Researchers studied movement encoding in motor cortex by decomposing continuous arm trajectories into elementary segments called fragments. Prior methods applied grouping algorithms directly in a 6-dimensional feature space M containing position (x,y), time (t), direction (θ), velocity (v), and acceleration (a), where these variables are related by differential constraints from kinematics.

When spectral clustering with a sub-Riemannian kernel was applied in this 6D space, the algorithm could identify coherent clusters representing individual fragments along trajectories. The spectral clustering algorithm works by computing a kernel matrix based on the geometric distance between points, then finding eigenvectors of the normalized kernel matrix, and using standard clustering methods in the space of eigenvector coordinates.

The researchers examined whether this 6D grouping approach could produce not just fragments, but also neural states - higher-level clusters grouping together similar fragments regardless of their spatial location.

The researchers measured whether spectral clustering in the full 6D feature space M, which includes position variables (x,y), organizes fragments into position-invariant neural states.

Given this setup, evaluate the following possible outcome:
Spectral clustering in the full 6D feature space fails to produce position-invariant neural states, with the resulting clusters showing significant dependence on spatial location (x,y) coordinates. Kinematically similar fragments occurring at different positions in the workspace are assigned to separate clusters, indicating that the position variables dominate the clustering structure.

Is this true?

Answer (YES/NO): YES